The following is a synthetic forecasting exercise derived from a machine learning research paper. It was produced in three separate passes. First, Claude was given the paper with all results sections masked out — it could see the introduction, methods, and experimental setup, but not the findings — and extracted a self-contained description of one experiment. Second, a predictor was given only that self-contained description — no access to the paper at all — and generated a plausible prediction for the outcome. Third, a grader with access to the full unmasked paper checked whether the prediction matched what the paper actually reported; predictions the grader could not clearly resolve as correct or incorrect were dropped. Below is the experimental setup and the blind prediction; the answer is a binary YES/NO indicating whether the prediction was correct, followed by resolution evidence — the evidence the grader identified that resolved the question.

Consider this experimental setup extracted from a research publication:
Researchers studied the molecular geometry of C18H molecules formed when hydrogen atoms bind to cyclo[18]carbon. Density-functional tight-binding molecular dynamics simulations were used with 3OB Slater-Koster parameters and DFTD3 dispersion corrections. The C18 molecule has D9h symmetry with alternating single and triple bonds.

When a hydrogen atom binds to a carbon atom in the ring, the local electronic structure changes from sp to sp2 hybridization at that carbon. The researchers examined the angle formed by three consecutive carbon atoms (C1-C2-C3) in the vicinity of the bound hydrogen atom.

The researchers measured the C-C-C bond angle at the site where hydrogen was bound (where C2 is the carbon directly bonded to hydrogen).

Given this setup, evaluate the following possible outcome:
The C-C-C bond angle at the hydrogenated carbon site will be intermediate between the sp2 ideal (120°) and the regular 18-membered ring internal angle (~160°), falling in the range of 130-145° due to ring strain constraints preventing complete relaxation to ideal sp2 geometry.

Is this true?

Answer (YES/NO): NO